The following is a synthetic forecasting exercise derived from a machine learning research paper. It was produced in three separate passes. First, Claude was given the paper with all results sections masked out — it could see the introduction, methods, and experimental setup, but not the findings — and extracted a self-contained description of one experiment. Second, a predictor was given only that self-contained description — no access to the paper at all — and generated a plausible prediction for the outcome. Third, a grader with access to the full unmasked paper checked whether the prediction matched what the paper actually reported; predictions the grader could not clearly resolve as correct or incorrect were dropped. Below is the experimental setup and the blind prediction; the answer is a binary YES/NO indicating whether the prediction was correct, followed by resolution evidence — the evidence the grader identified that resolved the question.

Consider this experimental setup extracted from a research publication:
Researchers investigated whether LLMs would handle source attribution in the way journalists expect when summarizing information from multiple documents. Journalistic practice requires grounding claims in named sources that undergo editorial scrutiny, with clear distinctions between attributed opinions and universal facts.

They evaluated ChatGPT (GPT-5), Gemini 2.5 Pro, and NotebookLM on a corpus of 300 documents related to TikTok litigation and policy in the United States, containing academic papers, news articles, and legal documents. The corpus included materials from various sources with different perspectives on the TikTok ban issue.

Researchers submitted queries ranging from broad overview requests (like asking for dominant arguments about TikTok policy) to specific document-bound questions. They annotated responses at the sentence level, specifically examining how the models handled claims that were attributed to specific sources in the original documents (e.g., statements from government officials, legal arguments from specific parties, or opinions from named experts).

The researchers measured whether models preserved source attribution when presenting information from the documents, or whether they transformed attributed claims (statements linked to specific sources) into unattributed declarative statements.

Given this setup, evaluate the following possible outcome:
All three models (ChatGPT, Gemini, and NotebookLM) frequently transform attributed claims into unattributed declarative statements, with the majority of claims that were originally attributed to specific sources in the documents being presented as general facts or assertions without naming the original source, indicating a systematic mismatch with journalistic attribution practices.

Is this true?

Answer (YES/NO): NO